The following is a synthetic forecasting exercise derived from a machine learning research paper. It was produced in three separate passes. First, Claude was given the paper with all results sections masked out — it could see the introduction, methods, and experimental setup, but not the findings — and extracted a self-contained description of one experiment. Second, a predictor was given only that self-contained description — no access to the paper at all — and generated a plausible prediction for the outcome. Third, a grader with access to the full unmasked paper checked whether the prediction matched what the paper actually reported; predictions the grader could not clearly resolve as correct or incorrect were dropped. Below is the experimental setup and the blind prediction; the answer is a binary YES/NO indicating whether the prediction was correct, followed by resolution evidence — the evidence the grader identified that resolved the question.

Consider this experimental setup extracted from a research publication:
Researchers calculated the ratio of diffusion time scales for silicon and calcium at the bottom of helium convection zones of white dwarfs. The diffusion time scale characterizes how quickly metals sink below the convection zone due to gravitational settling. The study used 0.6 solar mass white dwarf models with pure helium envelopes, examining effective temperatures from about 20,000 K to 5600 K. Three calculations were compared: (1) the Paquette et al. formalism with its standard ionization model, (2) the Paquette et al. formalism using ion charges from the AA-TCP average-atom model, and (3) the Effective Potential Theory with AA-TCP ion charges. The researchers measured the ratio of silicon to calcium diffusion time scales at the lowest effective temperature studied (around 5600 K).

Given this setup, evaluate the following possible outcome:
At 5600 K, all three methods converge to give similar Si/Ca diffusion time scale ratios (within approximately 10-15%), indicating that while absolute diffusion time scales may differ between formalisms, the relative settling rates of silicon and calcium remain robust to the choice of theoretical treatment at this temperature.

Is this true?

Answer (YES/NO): NO